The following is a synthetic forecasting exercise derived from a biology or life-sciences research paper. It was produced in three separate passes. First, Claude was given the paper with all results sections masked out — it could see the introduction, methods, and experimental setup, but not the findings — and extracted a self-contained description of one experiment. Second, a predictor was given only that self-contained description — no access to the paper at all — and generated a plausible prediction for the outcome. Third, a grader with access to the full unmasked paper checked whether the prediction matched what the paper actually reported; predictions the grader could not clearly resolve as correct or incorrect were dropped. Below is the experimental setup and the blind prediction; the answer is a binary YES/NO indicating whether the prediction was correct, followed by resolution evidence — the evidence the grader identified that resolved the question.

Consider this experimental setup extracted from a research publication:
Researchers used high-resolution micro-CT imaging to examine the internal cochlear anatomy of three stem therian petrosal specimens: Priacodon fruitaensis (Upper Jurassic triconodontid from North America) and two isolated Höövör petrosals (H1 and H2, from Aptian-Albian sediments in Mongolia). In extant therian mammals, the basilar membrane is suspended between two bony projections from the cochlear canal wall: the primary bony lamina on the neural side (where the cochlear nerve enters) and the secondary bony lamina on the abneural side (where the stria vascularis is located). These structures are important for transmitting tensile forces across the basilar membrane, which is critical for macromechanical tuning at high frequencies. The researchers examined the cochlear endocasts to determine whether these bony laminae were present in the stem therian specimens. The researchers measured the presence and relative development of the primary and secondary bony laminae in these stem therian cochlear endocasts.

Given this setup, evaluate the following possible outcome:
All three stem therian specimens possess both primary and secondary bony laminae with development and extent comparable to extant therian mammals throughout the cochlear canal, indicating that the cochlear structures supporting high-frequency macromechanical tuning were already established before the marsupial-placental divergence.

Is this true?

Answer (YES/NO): NO